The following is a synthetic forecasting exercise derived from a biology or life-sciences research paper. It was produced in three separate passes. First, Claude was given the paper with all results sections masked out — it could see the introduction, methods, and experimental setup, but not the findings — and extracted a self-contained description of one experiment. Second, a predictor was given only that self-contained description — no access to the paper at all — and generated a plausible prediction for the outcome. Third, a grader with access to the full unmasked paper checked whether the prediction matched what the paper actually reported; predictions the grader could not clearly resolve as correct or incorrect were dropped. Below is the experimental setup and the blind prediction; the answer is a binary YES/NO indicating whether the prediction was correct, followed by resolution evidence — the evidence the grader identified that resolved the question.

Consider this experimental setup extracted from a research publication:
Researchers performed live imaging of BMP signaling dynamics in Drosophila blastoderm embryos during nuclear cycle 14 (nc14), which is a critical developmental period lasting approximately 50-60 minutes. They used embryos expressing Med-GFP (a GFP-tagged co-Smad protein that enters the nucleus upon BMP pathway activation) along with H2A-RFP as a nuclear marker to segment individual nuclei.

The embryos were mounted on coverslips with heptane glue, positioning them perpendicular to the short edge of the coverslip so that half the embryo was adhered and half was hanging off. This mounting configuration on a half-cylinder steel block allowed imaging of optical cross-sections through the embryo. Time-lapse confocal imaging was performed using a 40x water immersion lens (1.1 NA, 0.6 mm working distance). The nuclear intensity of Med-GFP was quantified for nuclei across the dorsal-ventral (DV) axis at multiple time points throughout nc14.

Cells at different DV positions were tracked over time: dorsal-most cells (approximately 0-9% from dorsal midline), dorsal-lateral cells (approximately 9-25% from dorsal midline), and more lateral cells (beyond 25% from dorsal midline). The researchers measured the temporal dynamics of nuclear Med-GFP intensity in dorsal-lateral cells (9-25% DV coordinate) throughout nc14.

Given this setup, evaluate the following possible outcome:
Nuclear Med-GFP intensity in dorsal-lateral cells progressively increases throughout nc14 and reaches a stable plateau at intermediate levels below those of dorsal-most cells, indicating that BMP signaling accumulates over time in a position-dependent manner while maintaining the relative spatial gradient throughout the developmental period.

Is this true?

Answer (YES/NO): NO